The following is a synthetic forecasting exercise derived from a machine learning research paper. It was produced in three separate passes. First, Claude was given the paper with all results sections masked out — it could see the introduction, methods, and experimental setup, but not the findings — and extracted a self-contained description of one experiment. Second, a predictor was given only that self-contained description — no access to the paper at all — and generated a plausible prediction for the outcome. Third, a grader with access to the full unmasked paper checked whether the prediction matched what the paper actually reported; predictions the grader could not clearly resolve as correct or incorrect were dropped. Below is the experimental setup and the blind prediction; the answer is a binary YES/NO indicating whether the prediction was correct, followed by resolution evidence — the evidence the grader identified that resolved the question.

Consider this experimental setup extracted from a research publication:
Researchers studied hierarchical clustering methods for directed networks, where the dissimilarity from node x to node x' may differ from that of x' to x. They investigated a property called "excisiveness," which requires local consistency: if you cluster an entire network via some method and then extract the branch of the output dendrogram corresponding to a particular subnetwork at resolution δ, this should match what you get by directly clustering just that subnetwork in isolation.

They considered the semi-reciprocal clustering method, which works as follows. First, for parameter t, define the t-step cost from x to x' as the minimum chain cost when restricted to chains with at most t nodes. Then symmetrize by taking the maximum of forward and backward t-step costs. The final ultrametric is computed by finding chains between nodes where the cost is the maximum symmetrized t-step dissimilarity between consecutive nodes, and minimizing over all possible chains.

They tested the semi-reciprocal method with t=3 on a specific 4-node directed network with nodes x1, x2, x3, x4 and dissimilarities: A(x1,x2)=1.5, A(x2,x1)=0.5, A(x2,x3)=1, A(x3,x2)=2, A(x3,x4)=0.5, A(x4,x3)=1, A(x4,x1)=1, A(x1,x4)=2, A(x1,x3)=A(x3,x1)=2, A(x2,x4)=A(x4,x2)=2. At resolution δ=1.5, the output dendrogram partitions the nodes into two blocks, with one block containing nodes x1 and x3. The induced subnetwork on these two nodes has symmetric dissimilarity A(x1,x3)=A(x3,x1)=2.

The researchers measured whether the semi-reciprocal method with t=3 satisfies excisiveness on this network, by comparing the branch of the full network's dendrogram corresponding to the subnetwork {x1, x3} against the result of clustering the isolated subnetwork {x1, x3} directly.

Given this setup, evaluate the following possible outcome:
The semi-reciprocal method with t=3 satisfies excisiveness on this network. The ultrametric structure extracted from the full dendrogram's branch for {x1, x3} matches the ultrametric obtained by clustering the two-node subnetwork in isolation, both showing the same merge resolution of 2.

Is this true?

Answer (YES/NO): NO